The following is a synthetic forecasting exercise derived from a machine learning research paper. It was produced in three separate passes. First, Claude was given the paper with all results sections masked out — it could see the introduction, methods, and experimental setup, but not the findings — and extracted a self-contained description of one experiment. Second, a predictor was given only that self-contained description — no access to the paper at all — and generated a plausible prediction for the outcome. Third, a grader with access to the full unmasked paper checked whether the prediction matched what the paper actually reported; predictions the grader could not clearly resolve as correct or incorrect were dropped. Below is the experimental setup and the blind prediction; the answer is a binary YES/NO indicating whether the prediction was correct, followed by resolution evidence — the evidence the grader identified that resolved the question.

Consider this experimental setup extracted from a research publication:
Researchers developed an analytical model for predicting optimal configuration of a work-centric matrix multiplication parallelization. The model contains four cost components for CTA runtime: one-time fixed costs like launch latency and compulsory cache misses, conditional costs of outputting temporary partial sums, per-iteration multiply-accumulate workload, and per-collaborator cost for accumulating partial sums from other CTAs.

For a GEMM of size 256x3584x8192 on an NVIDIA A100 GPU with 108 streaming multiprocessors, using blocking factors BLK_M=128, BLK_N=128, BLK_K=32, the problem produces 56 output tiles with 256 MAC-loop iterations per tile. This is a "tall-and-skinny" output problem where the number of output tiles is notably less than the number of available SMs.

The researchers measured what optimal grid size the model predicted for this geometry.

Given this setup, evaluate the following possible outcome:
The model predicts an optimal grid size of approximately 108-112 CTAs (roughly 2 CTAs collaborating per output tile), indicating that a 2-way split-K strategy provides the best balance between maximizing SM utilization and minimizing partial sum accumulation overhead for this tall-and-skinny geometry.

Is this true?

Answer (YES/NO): YES